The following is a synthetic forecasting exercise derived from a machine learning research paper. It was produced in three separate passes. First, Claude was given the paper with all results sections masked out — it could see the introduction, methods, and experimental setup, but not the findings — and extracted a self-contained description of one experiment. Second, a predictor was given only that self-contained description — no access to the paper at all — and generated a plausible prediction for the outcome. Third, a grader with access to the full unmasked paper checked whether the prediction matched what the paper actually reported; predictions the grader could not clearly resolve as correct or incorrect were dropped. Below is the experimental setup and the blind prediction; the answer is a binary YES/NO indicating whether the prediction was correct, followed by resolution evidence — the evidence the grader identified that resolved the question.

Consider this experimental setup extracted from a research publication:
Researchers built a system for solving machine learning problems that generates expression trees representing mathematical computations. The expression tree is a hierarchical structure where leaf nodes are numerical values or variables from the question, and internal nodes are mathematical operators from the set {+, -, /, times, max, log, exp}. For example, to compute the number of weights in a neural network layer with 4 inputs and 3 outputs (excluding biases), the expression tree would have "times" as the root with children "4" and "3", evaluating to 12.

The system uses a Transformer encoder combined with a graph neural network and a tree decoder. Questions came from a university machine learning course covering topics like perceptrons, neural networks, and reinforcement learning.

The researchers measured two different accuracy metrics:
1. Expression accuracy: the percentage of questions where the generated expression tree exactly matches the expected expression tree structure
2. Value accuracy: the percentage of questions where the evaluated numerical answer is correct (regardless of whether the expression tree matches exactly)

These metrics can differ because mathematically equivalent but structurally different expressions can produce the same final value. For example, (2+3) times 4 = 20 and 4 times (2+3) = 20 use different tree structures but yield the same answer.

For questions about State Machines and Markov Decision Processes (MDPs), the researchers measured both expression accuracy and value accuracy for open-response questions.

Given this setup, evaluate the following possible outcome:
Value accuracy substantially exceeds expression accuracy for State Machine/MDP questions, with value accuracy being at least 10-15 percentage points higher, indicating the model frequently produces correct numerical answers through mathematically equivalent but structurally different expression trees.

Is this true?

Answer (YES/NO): NO